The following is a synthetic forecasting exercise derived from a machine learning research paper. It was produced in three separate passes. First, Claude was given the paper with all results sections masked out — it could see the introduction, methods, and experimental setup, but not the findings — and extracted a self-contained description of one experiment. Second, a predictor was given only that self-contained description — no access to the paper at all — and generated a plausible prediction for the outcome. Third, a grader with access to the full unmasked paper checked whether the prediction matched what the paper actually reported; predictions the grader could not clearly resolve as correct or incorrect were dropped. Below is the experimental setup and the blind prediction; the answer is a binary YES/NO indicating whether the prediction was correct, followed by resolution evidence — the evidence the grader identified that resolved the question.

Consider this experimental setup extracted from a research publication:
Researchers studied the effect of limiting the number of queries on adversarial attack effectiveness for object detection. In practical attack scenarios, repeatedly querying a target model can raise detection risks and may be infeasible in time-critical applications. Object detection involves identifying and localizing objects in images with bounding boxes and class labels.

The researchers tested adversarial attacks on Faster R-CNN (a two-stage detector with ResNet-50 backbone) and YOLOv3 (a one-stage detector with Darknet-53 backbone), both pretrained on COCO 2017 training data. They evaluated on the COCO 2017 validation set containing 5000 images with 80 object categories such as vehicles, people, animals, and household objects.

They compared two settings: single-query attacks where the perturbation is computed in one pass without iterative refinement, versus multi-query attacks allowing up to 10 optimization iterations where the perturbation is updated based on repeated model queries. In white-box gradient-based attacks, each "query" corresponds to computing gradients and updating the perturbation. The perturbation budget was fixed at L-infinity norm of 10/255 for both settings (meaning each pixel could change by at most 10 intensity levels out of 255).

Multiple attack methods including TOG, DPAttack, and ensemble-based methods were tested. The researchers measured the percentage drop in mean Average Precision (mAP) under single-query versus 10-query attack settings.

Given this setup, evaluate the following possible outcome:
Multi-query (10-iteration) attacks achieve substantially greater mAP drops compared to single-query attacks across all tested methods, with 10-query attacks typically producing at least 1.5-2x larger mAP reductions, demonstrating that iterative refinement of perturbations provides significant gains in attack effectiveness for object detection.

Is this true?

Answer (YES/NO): NO